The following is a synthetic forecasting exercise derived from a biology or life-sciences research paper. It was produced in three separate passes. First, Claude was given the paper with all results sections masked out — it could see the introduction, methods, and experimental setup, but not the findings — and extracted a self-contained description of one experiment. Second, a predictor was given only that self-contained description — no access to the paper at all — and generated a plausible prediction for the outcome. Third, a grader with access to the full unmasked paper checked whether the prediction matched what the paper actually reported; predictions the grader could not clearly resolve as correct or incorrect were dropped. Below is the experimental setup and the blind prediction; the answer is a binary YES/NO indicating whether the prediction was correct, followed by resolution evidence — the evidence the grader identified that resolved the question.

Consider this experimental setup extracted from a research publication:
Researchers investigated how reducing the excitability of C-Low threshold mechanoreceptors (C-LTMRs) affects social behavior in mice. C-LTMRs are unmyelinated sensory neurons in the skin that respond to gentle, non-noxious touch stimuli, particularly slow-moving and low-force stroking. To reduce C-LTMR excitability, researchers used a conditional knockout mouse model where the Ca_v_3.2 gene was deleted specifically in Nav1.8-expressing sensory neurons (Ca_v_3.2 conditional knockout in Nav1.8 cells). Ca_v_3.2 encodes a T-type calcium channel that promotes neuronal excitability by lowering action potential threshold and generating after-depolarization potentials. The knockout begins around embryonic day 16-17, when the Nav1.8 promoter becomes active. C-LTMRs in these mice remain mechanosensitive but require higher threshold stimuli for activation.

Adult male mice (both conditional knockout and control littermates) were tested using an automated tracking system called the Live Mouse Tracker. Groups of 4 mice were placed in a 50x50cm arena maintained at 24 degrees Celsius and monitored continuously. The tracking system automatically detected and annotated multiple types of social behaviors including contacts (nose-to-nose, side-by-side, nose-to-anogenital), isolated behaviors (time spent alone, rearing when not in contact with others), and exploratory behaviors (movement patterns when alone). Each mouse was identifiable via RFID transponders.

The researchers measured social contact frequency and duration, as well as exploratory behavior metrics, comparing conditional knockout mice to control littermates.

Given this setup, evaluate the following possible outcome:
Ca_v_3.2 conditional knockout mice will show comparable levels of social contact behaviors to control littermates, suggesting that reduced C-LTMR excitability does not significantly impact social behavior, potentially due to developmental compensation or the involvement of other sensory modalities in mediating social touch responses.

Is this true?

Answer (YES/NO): NO